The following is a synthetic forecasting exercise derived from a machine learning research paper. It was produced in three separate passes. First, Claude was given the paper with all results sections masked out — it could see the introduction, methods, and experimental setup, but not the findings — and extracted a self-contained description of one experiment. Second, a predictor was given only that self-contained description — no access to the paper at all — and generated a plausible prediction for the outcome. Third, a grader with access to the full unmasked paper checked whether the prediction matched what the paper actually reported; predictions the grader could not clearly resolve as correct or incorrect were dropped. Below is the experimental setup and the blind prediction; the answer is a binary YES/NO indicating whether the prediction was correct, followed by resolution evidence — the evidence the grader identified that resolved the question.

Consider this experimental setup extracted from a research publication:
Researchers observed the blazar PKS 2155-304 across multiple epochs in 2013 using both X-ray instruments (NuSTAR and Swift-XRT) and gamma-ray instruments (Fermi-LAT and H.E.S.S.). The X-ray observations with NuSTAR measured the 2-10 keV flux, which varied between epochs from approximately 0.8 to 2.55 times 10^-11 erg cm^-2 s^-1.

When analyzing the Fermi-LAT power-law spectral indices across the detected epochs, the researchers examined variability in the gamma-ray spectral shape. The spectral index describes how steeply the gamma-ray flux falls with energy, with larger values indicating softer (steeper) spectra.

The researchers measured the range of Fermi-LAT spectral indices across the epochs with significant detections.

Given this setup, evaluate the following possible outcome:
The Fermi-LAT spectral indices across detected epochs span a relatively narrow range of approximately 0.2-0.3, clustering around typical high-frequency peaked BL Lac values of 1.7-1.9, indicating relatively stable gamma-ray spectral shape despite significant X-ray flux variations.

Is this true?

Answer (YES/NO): NO